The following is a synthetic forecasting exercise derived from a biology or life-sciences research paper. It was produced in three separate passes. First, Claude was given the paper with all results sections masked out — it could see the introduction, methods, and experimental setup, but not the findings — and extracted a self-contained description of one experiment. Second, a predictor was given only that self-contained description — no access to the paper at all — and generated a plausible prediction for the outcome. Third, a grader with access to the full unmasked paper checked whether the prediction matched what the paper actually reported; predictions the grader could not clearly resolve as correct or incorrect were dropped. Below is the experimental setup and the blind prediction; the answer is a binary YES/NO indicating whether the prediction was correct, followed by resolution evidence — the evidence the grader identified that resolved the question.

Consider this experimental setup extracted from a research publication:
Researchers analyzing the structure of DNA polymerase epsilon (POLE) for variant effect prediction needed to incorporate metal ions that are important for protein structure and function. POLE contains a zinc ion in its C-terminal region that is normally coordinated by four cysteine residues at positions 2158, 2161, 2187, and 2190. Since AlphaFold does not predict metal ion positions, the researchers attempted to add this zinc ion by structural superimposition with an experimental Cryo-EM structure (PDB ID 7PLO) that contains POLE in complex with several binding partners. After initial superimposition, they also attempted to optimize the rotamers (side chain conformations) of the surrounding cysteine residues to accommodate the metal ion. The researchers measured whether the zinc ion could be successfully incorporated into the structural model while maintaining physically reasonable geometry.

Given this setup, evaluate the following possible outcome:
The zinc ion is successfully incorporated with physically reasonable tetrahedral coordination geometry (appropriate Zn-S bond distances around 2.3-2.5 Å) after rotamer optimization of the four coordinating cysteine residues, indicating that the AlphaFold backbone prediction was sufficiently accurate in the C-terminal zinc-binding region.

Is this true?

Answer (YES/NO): NO